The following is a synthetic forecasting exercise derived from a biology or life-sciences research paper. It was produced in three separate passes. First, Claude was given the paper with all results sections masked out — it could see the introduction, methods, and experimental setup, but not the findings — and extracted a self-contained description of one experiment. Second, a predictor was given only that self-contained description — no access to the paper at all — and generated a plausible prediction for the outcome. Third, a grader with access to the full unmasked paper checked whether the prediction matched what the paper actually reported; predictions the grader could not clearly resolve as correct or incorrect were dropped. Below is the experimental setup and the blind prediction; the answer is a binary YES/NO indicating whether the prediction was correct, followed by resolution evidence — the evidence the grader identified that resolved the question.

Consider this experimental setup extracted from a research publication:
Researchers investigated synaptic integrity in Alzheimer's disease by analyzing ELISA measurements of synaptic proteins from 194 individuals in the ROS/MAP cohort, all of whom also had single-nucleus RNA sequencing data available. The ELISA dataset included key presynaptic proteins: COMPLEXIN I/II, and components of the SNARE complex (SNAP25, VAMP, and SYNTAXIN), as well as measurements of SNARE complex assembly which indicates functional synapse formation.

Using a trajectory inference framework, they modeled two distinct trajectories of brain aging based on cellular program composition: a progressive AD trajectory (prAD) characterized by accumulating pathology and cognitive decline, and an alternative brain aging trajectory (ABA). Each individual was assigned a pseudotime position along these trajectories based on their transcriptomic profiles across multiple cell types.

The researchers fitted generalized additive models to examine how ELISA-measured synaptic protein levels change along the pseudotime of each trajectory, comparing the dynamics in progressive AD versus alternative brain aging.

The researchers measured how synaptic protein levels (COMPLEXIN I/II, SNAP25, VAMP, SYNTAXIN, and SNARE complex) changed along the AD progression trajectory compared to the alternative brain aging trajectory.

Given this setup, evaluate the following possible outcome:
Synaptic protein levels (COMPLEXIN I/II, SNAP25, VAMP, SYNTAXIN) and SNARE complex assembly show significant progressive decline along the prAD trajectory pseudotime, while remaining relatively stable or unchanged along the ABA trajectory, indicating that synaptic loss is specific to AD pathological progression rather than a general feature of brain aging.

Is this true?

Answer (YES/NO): NO